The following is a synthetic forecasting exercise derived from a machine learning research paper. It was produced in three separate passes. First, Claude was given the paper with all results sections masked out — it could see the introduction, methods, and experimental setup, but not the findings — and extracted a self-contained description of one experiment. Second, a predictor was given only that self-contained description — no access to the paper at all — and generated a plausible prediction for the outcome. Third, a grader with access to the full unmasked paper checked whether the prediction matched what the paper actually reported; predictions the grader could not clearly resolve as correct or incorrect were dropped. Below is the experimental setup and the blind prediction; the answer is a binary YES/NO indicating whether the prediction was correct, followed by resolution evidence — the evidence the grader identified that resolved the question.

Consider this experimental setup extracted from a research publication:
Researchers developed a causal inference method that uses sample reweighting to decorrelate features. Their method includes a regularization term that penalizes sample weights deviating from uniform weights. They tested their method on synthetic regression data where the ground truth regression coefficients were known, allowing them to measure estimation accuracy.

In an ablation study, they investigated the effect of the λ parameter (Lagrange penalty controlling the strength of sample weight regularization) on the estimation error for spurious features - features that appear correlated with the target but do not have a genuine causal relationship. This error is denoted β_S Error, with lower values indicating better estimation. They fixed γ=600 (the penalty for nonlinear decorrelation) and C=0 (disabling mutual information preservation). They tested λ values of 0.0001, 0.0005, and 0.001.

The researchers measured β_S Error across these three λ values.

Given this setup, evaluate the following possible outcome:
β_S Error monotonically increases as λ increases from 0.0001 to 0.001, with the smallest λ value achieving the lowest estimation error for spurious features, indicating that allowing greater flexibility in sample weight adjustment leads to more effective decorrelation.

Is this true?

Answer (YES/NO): NO